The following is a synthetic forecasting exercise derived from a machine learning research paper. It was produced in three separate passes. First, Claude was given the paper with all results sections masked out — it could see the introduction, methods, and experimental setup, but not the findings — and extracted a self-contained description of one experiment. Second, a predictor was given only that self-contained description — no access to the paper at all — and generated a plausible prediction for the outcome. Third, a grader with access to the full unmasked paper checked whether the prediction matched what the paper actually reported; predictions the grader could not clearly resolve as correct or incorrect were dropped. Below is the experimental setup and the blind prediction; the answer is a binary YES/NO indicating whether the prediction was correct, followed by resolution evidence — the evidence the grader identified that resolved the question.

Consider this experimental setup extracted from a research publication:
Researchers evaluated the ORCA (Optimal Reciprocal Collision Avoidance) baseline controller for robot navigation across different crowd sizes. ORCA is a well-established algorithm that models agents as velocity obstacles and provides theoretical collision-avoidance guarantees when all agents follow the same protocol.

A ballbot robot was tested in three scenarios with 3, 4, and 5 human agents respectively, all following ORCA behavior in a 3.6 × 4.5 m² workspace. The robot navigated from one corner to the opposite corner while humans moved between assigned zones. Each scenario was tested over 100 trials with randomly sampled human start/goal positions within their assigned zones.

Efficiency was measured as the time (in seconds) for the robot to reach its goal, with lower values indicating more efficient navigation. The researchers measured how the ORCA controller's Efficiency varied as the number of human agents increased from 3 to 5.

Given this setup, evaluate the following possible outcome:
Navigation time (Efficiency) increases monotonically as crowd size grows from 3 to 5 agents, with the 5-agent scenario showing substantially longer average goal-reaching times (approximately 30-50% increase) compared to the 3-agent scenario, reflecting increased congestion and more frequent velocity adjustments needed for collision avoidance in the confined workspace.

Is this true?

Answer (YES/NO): NO